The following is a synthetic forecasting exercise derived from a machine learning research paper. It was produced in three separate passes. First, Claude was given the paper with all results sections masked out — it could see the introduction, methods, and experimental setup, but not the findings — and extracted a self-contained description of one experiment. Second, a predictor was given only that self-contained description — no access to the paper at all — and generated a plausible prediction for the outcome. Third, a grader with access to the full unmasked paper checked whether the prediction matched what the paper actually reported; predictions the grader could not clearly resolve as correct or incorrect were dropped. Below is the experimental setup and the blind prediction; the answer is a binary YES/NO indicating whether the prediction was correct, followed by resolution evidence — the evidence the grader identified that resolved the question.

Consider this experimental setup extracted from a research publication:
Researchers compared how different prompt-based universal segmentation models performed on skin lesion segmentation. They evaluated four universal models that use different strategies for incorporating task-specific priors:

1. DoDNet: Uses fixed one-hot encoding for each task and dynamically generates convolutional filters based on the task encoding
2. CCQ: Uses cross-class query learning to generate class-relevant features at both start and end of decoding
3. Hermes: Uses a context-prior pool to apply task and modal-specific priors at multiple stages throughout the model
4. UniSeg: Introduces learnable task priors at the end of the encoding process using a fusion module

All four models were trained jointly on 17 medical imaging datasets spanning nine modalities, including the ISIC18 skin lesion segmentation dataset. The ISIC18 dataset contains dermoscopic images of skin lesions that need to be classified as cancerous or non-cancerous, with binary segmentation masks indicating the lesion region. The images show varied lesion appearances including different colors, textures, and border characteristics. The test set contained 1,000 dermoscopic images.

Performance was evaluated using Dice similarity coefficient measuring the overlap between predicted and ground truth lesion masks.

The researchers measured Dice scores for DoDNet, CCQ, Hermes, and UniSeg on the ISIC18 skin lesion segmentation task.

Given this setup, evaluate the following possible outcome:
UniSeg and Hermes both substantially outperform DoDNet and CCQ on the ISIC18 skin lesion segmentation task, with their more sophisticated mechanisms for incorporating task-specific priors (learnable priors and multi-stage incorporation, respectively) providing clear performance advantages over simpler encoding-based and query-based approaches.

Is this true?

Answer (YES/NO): NO